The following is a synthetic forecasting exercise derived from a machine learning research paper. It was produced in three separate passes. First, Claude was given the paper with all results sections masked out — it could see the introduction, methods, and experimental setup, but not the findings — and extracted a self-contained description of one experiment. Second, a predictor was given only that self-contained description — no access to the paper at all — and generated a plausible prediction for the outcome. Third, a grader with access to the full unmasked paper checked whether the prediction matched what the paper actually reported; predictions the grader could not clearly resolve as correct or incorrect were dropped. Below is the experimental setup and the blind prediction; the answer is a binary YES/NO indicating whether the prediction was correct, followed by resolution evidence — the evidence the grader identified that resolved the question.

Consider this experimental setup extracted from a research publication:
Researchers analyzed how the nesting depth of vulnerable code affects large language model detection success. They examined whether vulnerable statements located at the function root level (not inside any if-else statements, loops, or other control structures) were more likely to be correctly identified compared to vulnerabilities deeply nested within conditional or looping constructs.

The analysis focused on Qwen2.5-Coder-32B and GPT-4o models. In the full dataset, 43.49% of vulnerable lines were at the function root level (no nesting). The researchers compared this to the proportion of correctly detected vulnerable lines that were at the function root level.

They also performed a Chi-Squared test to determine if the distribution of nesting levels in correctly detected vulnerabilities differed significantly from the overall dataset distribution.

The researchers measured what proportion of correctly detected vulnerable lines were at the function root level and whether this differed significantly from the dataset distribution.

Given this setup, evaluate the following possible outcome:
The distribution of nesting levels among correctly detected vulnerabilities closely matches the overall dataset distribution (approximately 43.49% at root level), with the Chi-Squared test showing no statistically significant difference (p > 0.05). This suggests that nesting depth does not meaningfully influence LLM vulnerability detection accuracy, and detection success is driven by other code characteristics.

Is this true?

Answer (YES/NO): NO